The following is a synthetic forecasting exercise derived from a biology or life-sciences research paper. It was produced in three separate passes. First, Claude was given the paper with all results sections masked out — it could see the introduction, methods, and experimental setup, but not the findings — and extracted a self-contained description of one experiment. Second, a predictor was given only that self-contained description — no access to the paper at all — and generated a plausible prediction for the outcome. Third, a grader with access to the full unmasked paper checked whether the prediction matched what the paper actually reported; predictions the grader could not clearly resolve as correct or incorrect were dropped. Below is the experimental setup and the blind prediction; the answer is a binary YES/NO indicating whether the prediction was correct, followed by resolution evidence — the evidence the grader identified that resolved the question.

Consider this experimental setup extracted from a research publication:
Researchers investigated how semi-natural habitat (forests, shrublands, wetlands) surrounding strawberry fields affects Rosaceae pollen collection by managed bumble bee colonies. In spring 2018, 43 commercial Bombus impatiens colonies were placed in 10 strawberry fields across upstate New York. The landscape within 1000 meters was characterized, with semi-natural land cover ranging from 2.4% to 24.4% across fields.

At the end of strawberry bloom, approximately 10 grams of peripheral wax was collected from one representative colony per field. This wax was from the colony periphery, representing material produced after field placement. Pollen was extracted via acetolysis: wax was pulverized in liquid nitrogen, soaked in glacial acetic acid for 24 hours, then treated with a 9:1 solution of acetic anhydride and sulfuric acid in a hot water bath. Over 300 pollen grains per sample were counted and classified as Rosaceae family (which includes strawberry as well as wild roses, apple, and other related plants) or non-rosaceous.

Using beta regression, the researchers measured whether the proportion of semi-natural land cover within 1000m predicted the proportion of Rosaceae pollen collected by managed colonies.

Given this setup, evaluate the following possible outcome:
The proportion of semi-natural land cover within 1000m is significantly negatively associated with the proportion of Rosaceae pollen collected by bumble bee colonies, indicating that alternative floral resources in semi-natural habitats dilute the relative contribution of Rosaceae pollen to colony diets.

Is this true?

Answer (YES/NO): NO